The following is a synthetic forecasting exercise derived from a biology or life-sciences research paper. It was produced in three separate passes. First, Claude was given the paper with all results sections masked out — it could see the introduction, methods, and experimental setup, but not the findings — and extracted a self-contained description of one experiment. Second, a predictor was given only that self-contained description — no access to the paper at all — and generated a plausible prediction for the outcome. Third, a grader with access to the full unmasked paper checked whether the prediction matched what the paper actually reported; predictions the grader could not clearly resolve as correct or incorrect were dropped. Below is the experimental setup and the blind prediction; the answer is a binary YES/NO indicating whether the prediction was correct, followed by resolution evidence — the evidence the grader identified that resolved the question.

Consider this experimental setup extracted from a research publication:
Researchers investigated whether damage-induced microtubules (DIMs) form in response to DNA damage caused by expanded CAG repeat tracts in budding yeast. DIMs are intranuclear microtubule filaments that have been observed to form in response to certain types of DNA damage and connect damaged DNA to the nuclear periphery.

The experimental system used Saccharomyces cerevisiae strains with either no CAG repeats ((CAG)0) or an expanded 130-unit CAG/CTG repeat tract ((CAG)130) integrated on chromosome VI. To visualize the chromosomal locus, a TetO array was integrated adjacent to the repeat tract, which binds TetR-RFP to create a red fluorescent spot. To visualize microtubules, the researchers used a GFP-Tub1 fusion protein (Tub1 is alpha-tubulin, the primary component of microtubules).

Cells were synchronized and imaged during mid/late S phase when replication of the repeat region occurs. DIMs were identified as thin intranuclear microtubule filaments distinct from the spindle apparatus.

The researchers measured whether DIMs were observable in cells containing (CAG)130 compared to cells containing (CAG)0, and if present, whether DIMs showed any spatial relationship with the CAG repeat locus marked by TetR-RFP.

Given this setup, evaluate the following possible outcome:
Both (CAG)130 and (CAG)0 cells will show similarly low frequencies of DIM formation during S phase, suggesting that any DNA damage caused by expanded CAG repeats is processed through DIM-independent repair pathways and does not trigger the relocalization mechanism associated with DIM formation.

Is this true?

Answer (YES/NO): NO